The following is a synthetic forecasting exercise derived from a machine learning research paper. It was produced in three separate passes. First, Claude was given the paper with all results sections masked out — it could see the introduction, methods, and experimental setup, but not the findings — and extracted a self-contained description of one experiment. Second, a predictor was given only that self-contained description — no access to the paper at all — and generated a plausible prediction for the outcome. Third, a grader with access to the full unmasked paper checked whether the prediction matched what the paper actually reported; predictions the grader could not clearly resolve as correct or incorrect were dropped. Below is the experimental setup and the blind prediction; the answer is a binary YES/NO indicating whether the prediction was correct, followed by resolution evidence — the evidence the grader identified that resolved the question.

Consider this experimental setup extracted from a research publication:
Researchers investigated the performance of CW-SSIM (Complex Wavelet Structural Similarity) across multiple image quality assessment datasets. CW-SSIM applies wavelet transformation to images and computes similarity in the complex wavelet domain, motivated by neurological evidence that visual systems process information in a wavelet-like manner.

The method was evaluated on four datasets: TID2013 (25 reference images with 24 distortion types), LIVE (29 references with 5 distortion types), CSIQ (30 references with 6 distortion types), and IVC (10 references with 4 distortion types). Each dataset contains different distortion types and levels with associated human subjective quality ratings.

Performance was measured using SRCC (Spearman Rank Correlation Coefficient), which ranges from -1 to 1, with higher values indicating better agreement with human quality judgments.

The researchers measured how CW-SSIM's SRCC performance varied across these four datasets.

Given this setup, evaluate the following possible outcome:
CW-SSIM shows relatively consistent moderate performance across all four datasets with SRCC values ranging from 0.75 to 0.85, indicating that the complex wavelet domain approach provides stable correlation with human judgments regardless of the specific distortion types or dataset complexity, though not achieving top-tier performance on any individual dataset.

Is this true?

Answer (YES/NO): NO